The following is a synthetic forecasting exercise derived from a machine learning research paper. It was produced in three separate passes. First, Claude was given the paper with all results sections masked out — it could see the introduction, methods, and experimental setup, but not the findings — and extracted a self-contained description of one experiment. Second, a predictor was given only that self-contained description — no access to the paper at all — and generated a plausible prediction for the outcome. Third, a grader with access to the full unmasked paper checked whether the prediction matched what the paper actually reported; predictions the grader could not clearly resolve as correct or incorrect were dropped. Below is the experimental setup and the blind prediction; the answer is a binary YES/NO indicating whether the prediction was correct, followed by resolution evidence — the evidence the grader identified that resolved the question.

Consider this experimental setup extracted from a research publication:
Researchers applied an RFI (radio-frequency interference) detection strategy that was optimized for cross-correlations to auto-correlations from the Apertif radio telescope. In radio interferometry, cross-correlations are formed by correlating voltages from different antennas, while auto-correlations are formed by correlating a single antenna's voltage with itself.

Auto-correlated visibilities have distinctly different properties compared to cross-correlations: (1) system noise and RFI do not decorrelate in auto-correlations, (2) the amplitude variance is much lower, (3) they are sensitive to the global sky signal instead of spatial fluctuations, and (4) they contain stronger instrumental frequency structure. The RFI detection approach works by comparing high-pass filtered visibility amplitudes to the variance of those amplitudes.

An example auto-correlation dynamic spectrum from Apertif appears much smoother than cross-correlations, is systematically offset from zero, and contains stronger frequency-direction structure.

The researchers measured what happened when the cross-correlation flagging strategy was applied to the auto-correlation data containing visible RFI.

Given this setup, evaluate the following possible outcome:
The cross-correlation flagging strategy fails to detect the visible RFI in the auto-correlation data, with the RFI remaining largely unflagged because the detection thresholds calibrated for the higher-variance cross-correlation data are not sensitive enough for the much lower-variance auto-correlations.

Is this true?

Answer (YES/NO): NO